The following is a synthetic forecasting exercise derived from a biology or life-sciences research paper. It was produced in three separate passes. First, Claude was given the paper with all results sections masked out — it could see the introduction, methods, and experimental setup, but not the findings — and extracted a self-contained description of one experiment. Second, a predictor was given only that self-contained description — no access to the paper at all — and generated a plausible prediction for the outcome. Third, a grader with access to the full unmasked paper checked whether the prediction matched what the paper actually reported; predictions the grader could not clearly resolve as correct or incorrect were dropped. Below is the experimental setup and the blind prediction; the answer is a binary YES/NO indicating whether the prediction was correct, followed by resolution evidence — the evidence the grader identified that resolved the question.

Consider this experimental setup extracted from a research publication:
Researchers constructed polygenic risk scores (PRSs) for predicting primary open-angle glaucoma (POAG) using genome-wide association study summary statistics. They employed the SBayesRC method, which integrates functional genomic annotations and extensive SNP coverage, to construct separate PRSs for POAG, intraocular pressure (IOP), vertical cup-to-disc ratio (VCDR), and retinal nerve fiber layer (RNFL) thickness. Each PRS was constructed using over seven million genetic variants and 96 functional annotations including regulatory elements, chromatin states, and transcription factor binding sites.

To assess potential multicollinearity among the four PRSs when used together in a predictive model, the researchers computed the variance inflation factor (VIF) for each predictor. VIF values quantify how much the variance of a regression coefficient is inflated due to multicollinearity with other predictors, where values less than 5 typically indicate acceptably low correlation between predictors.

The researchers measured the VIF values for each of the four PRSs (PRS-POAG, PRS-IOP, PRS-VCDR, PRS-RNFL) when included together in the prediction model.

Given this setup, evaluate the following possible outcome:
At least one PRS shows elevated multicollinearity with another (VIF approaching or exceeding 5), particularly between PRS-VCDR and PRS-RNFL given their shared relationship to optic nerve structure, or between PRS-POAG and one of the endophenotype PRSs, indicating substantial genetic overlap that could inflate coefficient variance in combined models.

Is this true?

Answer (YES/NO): NO